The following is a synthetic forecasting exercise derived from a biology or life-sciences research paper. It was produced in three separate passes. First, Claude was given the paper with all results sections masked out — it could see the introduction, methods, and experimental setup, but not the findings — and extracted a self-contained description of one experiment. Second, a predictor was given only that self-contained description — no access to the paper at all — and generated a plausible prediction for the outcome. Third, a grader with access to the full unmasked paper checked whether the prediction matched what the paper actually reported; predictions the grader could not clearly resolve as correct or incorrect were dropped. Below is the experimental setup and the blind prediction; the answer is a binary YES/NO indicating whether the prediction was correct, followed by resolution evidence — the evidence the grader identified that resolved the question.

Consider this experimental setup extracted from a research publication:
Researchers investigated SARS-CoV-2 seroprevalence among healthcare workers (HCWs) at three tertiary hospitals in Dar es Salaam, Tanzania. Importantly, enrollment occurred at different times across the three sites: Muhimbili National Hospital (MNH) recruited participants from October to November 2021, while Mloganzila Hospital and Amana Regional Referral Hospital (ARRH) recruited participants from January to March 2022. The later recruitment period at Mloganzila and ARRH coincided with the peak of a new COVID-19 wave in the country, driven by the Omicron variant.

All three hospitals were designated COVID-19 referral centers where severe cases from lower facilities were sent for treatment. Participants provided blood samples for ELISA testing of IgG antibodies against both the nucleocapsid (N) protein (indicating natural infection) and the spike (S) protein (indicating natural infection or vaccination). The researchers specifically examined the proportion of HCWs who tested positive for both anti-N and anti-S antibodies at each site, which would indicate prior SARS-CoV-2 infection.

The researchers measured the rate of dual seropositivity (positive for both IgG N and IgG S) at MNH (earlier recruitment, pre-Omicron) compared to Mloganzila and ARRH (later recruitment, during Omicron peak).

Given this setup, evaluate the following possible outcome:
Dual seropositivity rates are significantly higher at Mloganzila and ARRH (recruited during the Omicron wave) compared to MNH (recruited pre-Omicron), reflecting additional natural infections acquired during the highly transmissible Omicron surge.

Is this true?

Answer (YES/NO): YES